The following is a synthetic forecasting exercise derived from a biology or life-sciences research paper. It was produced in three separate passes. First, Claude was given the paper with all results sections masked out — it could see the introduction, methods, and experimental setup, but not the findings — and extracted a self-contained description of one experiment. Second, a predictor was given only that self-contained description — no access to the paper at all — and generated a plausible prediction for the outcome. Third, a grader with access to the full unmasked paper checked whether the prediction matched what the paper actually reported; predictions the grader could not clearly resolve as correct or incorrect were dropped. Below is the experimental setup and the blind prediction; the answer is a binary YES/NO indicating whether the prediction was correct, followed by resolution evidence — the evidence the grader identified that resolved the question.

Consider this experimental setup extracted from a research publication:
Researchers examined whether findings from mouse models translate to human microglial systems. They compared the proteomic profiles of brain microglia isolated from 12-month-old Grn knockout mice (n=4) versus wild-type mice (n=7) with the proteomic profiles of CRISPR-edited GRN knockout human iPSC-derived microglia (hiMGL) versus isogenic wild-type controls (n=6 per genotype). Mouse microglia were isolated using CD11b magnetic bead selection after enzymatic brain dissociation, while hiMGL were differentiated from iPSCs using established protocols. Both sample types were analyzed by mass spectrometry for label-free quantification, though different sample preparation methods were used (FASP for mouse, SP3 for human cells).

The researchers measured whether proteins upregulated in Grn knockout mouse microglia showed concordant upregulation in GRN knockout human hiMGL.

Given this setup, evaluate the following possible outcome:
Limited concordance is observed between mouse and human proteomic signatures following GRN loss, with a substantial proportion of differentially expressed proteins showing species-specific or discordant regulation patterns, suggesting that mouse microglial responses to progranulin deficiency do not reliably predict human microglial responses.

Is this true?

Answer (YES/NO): NO